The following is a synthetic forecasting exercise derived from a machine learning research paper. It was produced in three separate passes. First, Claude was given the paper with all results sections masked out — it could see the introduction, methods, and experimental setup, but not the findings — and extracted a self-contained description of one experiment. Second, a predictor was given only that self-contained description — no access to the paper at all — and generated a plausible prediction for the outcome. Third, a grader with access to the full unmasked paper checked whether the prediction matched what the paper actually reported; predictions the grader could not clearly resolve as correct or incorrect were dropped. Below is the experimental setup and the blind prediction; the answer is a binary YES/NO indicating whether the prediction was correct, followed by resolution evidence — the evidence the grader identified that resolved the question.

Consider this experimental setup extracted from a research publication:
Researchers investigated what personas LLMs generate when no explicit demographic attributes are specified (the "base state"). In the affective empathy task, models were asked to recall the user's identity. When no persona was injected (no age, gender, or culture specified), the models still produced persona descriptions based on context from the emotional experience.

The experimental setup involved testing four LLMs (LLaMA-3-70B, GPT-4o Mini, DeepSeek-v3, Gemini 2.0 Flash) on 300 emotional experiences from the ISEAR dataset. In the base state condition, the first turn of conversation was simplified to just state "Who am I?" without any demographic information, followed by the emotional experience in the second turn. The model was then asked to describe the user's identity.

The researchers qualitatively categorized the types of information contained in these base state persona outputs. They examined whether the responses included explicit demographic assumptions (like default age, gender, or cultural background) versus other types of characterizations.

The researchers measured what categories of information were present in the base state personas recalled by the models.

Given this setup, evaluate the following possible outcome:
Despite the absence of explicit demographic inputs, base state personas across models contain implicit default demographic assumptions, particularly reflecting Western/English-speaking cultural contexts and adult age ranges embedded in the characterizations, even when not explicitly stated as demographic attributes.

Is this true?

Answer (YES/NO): NO